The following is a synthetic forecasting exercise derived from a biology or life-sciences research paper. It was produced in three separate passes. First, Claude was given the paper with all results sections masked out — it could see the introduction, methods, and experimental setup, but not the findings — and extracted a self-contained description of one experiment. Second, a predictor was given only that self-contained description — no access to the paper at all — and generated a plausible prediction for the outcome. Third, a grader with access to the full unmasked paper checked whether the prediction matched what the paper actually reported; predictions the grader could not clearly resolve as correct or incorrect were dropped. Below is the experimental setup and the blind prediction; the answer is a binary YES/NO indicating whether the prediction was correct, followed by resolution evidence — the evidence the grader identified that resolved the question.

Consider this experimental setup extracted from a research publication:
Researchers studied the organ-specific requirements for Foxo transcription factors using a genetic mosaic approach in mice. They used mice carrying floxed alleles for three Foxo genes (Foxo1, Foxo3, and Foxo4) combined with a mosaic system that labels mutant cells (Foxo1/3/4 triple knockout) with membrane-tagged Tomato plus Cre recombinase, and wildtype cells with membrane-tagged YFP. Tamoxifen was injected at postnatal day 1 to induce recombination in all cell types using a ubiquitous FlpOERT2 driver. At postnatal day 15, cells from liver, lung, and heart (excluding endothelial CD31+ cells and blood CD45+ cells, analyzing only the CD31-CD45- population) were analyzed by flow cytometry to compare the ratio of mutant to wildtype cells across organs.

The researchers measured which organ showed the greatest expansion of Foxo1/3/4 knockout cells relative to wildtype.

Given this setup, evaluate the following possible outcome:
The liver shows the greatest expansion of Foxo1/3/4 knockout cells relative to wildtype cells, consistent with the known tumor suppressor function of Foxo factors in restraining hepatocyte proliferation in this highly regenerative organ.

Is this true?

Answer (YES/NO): NO